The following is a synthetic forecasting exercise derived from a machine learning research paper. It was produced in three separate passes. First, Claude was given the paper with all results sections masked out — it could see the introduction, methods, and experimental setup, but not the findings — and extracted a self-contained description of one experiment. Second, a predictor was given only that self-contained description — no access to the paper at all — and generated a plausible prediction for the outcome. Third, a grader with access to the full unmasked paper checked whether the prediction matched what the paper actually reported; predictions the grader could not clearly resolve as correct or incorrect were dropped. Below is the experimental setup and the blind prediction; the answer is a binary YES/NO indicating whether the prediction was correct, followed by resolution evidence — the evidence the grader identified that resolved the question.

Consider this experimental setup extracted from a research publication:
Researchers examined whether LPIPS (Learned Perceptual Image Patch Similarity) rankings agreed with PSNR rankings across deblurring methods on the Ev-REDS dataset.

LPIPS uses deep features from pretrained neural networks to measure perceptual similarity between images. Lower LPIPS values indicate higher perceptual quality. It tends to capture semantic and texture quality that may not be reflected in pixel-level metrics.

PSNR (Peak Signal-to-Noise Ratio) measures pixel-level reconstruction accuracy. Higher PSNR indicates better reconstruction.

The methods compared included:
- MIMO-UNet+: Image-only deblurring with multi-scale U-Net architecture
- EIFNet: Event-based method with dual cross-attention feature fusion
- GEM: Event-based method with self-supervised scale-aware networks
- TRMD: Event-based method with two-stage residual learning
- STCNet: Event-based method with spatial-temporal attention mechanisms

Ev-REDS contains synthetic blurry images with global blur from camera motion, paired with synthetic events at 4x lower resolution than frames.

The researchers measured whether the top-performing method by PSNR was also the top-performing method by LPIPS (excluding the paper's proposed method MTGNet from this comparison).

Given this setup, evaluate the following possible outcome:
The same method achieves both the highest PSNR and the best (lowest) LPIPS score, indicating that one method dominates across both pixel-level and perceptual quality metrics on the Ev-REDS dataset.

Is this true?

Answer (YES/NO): YES